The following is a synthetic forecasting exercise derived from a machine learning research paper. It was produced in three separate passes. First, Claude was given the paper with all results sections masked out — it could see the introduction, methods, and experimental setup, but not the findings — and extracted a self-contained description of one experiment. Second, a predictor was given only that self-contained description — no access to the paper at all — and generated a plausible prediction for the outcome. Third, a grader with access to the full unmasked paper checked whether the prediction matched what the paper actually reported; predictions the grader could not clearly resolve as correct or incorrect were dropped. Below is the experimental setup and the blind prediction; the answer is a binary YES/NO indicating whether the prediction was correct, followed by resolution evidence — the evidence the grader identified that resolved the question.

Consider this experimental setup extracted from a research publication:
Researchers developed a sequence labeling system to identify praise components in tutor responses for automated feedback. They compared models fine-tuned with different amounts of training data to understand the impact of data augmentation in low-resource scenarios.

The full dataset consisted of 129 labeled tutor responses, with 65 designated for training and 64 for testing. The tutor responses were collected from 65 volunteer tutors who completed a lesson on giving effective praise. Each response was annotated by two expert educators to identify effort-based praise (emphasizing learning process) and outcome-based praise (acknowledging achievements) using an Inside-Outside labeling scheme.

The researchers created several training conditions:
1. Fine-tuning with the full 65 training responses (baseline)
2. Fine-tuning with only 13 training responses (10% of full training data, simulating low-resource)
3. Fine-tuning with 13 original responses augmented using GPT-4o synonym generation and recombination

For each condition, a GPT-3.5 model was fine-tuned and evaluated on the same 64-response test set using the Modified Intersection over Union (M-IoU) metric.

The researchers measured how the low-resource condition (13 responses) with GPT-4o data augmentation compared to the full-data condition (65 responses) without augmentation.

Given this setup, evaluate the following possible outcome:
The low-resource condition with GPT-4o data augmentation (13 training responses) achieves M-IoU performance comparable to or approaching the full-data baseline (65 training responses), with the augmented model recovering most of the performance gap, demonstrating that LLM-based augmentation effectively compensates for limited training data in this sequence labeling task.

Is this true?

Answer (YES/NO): YES